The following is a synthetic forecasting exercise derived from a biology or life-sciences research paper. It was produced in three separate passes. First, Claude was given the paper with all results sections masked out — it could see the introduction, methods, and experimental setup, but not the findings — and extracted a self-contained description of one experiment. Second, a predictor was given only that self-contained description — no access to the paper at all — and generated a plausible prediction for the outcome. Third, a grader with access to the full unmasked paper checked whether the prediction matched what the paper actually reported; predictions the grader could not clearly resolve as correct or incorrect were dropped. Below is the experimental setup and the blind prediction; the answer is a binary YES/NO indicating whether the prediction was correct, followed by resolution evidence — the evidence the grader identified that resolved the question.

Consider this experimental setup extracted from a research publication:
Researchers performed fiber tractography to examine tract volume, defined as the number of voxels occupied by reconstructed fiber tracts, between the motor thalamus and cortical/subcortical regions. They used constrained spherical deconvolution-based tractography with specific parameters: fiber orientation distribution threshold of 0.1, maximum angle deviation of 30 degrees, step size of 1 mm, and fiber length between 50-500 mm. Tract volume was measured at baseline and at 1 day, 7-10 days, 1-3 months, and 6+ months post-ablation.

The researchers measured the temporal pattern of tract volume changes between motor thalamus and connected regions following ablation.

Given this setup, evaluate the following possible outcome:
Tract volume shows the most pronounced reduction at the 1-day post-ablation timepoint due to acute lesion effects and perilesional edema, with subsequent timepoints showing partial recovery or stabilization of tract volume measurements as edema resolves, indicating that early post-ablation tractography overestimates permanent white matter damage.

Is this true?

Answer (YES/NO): NO